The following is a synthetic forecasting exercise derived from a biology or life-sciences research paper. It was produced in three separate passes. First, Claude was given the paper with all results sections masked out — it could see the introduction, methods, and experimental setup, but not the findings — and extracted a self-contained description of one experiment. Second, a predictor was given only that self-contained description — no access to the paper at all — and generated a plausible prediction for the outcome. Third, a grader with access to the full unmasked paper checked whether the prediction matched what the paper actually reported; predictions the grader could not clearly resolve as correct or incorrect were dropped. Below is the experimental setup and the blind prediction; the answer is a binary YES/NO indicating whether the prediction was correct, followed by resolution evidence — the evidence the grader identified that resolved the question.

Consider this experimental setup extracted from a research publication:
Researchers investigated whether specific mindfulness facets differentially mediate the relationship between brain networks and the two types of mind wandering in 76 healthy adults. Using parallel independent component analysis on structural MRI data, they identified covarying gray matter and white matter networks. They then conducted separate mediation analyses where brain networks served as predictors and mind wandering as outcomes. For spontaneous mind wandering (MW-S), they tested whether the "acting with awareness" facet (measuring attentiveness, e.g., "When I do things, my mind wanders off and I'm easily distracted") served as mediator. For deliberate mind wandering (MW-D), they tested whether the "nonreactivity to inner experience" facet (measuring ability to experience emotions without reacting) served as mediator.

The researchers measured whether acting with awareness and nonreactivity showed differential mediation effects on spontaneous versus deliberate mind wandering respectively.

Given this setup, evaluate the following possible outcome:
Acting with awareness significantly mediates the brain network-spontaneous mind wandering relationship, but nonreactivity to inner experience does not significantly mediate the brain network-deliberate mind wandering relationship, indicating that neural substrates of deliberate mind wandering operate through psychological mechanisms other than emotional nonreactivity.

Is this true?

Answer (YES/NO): YES